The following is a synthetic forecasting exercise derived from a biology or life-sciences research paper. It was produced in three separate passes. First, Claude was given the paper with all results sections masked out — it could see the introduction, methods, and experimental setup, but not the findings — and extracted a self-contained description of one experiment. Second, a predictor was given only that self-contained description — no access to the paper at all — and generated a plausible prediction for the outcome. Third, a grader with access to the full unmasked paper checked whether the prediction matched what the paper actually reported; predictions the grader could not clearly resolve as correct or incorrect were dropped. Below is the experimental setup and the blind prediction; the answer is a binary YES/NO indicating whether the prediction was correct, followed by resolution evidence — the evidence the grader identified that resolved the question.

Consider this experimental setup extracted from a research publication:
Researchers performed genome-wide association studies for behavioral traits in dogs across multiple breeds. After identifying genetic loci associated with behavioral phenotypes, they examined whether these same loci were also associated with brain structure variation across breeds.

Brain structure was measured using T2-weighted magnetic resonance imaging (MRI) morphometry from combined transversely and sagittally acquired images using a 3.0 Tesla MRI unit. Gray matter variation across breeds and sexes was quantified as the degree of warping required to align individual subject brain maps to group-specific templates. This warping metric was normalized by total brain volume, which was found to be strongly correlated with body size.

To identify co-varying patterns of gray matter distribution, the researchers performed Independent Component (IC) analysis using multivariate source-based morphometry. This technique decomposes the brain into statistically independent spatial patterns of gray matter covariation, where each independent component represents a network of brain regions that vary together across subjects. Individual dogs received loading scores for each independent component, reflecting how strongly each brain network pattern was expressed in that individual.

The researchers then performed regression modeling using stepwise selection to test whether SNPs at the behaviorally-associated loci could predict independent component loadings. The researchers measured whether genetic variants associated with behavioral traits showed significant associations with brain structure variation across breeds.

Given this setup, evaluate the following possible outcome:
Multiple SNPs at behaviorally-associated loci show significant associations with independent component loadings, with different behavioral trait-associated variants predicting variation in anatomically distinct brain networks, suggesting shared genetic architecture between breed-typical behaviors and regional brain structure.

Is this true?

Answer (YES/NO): YES